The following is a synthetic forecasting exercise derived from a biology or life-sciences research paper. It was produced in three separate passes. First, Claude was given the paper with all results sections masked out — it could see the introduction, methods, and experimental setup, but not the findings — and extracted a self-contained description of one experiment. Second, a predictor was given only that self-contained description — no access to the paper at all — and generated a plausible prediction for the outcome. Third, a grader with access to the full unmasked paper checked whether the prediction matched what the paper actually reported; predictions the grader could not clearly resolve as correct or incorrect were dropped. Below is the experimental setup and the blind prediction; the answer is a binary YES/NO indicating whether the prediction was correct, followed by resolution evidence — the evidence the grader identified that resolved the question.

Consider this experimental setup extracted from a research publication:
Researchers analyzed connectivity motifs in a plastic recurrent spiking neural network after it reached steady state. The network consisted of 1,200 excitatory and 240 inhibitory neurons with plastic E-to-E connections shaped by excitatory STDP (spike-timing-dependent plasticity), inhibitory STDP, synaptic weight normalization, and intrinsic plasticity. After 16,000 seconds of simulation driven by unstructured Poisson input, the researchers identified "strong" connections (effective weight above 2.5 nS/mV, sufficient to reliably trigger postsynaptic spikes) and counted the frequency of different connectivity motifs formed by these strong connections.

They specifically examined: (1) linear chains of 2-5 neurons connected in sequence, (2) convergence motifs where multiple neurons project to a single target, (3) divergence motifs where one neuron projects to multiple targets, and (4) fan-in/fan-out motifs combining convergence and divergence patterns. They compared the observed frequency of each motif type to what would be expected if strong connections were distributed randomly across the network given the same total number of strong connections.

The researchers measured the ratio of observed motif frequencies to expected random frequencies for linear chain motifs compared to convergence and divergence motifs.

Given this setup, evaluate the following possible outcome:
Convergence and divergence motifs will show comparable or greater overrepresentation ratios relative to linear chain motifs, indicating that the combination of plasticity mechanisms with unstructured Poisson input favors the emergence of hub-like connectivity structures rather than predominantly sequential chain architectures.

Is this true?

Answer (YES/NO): NO